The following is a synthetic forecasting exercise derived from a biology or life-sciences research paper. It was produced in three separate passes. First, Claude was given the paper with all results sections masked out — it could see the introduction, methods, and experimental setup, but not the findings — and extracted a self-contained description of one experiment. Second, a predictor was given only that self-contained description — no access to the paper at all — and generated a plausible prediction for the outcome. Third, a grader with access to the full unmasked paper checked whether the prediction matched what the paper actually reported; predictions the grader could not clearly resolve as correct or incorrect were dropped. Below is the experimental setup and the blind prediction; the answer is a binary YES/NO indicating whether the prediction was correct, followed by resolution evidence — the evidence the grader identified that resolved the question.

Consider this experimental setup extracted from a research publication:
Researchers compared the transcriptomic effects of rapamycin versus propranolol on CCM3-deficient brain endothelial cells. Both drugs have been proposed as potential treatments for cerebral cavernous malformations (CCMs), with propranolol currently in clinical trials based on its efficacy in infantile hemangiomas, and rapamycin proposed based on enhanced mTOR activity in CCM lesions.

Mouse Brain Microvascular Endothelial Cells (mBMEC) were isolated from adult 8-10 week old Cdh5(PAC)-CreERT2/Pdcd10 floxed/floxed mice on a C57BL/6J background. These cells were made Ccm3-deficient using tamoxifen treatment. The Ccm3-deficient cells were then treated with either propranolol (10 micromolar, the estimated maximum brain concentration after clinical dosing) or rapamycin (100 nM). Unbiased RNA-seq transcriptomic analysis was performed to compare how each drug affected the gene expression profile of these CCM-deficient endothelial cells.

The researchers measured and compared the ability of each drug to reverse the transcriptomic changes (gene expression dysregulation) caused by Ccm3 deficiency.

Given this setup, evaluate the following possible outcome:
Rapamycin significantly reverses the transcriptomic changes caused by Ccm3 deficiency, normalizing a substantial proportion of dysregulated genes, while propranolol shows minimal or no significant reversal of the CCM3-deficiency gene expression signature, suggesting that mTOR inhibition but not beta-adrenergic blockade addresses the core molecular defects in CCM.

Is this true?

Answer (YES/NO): YES